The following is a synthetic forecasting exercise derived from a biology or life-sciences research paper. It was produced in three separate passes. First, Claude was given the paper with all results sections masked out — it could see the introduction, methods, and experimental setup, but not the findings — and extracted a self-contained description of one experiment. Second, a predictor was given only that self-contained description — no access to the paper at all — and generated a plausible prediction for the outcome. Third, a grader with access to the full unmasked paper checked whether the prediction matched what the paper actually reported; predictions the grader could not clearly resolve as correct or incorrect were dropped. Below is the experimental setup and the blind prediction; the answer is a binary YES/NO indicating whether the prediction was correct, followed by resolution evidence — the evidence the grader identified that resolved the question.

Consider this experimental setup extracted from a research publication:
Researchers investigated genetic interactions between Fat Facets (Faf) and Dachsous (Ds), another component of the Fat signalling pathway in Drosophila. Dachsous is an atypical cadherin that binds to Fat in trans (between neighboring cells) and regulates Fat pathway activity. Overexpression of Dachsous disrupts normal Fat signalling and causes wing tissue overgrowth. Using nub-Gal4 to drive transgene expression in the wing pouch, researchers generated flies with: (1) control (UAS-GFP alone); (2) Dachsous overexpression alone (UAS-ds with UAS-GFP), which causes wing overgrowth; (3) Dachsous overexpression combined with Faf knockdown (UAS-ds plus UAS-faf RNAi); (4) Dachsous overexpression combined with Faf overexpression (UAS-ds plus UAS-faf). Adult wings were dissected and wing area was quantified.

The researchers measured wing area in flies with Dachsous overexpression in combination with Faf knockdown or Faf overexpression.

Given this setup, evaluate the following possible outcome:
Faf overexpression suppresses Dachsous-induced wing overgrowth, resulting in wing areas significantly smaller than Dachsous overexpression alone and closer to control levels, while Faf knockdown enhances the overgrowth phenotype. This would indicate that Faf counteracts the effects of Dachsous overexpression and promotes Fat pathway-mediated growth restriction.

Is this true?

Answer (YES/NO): NO